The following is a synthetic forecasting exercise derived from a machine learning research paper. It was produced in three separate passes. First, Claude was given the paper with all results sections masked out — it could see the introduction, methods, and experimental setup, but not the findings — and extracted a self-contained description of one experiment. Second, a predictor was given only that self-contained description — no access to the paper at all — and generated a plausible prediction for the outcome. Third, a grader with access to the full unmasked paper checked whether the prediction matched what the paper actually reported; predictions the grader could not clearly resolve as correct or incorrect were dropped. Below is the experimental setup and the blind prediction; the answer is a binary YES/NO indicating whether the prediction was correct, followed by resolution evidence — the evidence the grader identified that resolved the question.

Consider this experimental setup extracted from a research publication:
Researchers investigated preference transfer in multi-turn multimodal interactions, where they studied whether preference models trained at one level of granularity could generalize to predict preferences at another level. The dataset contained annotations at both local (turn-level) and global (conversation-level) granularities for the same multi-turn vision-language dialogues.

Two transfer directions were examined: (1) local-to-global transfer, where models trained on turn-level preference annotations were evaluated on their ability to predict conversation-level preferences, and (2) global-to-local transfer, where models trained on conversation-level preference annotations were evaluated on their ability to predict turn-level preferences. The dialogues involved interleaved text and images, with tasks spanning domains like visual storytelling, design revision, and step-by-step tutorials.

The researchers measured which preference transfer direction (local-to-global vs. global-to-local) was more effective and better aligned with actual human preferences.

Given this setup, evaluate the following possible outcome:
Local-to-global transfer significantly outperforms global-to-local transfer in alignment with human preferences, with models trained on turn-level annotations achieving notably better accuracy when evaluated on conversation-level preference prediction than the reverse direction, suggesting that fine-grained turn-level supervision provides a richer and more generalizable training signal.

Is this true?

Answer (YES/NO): NO